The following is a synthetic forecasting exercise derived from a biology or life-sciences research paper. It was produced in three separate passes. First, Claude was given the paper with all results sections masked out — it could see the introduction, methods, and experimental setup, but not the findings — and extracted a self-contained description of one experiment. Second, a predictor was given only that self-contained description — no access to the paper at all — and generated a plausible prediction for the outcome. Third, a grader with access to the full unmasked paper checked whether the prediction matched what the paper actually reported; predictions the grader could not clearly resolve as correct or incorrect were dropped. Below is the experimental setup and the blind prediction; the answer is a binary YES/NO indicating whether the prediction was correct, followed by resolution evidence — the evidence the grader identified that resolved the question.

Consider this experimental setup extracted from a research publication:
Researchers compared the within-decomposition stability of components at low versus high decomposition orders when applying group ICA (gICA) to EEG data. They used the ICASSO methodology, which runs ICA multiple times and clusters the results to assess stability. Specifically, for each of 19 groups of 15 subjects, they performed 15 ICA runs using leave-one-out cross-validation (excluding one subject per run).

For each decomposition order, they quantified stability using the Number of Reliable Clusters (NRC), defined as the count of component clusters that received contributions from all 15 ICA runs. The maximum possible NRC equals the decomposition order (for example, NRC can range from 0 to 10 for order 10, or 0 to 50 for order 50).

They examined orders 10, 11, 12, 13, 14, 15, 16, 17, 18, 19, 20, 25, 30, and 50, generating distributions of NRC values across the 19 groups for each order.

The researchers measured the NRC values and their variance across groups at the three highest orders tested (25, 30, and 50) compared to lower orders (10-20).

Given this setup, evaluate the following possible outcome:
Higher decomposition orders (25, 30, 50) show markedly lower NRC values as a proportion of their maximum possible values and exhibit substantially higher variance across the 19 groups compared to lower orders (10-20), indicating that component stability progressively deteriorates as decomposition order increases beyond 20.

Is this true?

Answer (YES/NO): YES